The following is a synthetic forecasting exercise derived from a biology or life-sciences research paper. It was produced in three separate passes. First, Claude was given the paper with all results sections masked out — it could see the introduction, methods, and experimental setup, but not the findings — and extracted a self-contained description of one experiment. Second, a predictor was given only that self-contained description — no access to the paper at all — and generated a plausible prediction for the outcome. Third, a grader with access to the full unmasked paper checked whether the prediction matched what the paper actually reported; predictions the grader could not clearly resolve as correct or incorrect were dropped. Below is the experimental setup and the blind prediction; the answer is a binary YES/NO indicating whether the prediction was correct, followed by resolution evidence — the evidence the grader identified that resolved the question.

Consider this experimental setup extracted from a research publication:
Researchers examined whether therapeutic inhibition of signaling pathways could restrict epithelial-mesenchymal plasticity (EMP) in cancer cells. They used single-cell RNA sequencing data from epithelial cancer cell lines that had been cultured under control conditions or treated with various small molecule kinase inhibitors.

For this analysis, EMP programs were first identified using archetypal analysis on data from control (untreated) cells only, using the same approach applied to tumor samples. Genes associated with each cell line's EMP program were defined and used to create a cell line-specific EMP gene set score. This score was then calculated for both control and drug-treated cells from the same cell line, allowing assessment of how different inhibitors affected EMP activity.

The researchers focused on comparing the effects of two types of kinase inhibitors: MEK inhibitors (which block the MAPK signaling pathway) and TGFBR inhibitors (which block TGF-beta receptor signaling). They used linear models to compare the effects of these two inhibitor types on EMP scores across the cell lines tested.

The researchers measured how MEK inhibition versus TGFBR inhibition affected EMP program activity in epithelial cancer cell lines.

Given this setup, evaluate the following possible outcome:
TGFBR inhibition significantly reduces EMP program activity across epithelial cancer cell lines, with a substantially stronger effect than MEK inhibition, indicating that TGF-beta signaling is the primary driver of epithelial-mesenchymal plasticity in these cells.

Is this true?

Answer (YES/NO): NO